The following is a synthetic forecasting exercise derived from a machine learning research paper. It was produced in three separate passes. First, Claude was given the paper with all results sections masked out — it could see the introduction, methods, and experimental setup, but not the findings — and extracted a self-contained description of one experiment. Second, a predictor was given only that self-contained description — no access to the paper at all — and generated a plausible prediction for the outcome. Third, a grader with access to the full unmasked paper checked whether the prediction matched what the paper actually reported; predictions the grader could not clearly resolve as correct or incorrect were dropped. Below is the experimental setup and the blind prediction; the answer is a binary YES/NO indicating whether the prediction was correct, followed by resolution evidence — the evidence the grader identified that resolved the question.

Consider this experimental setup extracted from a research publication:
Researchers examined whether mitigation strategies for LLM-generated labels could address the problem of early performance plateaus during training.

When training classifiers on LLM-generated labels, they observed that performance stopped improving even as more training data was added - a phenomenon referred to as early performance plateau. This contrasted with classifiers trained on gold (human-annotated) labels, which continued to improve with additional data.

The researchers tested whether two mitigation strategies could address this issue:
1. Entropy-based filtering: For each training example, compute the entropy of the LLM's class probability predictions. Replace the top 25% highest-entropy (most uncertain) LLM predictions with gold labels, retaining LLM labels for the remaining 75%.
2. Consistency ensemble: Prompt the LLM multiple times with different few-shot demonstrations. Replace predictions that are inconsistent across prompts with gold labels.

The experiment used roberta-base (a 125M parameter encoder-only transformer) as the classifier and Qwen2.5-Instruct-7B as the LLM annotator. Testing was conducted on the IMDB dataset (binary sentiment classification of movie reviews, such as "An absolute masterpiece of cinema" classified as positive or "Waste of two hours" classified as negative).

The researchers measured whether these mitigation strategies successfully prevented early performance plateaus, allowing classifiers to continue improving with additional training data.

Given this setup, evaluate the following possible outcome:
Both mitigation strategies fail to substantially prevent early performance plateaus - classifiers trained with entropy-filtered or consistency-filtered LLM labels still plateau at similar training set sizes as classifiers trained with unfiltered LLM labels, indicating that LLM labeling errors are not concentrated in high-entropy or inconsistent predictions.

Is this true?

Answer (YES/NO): YES